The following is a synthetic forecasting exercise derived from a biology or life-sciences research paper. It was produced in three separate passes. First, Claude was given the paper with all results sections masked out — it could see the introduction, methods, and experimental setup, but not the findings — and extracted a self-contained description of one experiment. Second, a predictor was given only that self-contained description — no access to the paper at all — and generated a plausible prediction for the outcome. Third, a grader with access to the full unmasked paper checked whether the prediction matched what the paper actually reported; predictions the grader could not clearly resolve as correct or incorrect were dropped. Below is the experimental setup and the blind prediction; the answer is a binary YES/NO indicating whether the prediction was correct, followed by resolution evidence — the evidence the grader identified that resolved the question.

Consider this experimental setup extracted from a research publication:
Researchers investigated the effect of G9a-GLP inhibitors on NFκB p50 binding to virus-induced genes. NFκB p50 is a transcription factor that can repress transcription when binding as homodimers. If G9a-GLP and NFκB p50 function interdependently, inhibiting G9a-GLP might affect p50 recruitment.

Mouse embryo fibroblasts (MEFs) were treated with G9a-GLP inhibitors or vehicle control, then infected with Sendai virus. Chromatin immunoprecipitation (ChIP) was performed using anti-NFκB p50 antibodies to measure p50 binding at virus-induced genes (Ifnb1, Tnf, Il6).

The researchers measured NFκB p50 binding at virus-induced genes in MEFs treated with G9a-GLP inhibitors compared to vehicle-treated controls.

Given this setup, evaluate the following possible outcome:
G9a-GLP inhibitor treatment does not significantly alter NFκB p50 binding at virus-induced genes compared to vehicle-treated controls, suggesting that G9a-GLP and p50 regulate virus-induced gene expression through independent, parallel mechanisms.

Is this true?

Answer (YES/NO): NO